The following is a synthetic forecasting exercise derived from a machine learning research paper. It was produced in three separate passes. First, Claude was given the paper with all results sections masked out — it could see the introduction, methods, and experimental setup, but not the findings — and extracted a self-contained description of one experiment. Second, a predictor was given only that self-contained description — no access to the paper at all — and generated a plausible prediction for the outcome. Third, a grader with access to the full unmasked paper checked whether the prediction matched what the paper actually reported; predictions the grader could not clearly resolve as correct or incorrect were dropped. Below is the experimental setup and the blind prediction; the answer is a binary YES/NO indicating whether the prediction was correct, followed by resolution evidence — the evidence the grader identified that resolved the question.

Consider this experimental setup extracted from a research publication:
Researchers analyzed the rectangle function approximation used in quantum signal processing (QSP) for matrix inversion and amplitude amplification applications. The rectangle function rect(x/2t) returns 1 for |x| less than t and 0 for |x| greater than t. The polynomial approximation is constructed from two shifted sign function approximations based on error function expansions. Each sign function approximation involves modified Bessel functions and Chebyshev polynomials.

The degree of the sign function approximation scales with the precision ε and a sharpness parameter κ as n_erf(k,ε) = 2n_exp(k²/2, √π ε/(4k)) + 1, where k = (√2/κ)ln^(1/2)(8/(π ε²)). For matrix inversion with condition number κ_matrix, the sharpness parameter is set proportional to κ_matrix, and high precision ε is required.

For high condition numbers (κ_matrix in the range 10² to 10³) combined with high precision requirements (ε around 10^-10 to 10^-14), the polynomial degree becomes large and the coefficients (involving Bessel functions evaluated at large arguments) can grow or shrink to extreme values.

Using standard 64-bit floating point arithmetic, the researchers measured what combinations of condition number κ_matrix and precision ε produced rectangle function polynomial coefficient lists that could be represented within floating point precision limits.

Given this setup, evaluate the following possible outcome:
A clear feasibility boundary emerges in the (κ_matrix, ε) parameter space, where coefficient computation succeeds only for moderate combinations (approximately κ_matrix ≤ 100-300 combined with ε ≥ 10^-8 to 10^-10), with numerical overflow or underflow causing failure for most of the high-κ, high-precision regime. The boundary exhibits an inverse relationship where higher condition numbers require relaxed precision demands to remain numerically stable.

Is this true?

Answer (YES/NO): NO